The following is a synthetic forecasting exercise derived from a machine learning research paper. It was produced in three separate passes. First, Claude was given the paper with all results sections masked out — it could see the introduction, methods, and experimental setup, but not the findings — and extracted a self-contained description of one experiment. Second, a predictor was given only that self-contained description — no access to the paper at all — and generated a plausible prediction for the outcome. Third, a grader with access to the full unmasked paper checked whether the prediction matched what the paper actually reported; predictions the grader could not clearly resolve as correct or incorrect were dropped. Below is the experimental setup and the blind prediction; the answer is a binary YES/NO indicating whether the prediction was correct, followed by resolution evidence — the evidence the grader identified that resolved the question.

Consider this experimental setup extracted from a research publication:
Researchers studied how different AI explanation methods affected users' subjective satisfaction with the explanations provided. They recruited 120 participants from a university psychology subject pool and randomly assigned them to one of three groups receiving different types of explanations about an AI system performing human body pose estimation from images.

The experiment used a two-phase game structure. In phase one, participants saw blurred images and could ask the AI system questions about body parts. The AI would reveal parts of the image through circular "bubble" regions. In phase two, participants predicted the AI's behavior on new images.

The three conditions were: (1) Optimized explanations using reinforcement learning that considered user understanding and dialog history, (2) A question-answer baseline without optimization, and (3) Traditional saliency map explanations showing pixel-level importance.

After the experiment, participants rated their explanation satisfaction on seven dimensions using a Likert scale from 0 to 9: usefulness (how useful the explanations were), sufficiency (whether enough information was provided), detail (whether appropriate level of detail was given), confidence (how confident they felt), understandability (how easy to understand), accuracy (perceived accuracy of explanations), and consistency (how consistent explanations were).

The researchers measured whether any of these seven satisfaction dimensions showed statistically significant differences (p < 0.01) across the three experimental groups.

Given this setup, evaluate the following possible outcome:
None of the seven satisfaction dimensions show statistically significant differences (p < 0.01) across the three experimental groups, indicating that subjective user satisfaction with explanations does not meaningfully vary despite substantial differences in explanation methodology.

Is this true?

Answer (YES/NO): NO